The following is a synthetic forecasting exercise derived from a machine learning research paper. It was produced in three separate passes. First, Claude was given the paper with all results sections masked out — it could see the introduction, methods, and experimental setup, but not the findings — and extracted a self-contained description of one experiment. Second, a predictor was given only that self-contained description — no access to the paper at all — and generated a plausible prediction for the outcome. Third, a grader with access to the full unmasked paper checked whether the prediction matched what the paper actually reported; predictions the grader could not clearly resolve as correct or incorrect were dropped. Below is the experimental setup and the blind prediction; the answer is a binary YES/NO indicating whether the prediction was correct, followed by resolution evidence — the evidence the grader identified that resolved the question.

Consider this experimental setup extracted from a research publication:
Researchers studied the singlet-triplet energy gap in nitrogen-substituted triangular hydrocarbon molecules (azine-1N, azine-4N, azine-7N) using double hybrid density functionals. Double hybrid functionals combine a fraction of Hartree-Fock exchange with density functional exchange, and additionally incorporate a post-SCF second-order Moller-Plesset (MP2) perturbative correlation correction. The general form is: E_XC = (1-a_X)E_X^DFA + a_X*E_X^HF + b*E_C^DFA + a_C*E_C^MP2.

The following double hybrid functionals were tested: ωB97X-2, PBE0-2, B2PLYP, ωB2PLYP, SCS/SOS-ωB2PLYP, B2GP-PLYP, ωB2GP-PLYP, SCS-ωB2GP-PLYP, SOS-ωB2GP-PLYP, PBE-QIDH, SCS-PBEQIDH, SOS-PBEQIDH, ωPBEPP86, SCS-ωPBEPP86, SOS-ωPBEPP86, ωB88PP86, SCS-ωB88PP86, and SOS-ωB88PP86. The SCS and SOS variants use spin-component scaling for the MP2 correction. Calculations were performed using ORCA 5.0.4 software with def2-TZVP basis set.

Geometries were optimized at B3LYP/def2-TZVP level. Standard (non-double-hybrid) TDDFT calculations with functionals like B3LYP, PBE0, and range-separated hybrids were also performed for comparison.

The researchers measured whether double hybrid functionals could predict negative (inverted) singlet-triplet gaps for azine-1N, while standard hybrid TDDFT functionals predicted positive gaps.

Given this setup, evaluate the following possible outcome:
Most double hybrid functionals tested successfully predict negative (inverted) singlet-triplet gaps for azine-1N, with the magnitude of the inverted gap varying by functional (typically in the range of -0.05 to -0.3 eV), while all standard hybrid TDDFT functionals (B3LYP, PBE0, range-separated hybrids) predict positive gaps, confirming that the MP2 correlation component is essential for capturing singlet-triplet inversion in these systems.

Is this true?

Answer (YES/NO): YES